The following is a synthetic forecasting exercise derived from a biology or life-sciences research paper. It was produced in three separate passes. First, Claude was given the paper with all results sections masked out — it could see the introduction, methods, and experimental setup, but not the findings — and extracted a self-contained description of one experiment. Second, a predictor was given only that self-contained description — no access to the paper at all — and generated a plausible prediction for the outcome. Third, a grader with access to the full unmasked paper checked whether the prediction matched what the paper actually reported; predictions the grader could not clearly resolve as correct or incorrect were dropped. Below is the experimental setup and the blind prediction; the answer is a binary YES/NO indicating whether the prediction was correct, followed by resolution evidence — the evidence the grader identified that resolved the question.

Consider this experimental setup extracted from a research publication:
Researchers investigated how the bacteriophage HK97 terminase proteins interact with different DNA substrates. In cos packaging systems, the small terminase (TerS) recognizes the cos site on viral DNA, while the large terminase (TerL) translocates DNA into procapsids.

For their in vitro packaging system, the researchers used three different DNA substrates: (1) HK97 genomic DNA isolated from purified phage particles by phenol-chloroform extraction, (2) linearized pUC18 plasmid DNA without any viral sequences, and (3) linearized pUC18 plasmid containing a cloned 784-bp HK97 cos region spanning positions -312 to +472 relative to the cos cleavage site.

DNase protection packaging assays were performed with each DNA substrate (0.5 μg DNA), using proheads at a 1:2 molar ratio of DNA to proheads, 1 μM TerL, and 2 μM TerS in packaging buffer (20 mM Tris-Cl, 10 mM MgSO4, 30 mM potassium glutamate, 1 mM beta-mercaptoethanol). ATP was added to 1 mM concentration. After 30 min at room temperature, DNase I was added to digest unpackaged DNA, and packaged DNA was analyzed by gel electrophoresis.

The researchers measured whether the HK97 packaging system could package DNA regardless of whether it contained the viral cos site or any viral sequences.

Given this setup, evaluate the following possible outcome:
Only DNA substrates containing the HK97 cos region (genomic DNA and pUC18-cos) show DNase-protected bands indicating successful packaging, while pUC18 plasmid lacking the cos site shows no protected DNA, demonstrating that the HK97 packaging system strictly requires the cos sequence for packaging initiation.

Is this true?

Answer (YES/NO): NO